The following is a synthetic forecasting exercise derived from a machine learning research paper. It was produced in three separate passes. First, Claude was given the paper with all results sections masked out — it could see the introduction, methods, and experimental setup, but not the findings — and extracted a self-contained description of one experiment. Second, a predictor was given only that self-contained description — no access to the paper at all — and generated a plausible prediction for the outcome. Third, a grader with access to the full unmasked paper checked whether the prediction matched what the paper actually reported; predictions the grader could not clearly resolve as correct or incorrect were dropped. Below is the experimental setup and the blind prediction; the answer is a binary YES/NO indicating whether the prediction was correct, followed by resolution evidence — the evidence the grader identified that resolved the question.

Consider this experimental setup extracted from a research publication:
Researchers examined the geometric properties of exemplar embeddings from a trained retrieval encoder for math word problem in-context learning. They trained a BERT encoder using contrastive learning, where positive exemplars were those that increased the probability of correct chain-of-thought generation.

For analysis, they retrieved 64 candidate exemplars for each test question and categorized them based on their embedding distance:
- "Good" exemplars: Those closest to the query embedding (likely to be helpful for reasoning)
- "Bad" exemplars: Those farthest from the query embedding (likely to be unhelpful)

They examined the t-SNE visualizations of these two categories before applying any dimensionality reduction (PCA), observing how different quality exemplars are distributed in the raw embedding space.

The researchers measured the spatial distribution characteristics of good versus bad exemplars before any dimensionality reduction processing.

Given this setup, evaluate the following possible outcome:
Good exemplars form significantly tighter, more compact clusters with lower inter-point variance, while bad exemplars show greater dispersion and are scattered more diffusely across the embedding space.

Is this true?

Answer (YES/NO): NO